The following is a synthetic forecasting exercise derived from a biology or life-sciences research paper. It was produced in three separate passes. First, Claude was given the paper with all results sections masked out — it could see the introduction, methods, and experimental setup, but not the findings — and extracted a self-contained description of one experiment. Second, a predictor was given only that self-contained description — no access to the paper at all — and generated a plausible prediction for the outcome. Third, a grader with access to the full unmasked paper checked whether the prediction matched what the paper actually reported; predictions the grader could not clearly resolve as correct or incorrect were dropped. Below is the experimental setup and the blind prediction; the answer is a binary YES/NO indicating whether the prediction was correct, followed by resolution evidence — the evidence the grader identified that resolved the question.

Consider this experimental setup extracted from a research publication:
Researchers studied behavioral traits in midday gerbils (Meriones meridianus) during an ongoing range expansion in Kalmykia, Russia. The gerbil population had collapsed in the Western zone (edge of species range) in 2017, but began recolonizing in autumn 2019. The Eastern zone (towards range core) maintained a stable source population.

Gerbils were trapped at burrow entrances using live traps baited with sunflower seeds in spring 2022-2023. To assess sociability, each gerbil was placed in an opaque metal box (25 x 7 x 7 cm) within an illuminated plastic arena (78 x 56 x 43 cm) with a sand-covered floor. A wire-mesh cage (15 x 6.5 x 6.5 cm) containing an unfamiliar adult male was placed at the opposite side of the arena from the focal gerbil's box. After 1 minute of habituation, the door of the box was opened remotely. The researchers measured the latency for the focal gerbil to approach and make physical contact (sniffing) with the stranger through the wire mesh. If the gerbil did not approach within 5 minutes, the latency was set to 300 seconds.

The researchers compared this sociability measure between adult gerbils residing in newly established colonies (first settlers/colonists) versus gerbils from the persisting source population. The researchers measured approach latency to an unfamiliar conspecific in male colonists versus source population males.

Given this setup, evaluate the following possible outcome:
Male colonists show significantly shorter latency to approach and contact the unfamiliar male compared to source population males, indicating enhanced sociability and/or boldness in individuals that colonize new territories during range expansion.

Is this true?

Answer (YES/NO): NO